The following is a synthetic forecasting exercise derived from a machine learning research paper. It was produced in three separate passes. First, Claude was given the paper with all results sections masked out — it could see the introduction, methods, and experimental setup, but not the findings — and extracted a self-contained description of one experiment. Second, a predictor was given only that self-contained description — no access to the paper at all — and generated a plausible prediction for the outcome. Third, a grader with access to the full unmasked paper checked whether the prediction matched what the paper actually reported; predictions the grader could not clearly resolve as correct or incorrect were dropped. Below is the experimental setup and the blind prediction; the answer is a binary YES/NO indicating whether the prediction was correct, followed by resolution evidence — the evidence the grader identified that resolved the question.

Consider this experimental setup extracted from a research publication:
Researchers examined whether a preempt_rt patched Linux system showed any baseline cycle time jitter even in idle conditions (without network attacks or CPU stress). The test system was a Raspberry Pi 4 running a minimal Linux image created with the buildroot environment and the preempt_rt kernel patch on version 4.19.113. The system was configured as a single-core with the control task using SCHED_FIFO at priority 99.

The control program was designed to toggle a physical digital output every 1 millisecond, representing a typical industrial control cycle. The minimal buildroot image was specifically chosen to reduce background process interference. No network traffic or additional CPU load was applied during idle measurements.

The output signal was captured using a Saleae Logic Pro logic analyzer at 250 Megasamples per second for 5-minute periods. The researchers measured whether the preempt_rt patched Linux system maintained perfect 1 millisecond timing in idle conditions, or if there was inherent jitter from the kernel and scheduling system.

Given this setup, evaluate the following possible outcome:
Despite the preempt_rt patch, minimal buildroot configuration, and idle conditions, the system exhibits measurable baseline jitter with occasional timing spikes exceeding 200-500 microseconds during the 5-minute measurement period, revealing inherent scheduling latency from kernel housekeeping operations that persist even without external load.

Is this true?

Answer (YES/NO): NO